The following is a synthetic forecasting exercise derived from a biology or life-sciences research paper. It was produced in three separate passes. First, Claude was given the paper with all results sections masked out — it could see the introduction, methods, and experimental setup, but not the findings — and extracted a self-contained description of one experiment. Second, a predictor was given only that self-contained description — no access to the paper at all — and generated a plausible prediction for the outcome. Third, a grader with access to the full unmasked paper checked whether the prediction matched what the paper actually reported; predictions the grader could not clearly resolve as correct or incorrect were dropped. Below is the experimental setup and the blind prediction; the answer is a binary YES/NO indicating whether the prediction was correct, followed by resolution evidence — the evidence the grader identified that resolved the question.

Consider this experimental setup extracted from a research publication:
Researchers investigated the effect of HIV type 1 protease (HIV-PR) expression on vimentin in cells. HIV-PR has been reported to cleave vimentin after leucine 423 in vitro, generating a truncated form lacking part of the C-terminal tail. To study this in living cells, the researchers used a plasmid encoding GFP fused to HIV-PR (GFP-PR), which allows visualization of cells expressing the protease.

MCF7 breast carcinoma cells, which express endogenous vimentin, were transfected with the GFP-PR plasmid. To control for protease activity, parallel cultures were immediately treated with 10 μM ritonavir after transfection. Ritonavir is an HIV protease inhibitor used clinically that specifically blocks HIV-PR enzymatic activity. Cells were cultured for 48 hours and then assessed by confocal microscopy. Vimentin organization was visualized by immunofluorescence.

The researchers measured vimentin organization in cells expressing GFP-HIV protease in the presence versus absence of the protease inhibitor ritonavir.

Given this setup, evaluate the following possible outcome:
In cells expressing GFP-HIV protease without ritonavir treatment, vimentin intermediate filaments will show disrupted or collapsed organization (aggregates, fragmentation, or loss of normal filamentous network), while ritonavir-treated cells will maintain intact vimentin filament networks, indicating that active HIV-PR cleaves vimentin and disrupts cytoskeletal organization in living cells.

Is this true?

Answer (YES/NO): YES